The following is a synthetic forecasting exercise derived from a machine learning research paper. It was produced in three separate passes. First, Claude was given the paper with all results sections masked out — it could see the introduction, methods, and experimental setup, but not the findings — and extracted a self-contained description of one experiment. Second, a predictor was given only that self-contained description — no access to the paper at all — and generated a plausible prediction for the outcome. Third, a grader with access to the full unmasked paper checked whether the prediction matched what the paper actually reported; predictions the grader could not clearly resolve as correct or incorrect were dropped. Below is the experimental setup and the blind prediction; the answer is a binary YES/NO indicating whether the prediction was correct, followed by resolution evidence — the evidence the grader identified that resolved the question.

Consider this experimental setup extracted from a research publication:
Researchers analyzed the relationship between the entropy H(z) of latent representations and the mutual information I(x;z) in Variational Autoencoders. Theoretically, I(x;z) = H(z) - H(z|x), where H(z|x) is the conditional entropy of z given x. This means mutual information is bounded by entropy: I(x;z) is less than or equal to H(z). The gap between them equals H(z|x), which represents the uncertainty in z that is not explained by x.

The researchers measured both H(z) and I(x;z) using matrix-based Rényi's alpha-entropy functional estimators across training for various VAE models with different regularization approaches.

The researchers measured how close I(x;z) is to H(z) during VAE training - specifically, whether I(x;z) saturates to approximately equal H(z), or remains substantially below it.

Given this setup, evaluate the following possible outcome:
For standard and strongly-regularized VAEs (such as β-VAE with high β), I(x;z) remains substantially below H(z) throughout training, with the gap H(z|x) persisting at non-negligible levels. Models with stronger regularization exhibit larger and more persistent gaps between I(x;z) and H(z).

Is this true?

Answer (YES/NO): NO